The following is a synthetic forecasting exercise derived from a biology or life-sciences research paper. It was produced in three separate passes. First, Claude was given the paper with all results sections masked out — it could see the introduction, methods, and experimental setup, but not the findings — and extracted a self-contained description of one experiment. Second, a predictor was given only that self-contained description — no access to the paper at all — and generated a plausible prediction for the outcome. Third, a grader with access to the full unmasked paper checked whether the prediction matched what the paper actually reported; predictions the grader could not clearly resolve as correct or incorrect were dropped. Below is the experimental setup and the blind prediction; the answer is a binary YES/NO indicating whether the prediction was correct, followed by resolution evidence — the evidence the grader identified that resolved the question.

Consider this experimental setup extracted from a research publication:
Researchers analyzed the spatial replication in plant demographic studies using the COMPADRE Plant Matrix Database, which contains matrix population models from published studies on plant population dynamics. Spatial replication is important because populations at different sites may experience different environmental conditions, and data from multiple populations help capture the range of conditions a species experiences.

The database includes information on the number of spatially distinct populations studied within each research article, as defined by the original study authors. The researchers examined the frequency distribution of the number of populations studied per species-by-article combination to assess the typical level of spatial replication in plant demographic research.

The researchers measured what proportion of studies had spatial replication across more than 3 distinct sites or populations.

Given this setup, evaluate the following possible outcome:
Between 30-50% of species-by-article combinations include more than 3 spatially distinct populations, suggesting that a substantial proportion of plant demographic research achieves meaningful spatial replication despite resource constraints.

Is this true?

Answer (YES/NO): NO